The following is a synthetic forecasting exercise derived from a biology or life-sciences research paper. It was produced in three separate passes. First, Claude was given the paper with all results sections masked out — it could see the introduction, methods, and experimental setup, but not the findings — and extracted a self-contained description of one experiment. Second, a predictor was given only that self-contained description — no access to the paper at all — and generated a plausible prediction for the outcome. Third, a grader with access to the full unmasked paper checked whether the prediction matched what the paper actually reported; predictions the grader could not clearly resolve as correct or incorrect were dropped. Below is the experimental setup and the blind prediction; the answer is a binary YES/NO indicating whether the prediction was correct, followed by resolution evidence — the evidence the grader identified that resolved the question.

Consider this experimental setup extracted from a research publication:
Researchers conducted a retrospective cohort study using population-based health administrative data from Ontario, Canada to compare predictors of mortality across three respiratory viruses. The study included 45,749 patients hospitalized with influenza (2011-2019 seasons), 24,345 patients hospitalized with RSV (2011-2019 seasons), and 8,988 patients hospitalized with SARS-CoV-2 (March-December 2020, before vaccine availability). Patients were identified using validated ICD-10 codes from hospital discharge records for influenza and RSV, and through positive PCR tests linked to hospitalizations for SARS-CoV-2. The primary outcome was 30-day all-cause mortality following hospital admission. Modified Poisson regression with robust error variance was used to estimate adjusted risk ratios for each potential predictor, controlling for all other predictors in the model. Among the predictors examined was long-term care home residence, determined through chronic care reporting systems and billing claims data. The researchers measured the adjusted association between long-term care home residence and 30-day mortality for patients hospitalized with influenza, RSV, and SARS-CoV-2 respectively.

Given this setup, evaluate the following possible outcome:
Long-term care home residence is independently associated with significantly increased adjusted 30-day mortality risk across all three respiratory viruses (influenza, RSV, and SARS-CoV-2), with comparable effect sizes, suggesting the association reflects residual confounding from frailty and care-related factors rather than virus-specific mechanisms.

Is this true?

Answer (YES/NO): NO